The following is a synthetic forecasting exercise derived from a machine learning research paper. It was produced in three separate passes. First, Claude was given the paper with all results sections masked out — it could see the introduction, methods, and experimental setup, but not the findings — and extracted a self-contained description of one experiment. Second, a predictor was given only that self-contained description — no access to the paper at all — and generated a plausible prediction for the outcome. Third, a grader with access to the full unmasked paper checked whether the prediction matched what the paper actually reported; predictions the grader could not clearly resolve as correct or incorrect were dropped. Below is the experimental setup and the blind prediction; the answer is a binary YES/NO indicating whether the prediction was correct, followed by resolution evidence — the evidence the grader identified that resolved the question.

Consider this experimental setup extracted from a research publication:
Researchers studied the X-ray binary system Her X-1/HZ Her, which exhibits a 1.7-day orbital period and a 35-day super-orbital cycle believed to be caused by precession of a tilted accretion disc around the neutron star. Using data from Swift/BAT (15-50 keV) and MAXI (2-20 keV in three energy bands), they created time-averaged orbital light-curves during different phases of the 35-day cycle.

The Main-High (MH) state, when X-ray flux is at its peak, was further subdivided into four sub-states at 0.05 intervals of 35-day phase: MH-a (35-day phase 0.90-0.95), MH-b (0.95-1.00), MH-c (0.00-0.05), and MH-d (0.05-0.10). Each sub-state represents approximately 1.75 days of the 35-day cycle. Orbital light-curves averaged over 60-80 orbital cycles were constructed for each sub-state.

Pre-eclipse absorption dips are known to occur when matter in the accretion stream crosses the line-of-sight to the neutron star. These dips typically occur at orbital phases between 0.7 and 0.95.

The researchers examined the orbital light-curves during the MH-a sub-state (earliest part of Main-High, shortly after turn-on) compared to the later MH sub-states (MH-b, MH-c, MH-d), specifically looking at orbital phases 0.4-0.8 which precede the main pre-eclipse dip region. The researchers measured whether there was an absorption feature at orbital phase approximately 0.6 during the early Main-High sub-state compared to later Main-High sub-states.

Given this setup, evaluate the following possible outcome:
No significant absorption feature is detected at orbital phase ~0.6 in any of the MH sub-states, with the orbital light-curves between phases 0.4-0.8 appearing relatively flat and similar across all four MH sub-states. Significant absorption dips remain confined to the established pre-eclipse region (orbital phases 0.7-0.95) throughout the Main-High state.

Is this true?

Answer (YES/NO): NO